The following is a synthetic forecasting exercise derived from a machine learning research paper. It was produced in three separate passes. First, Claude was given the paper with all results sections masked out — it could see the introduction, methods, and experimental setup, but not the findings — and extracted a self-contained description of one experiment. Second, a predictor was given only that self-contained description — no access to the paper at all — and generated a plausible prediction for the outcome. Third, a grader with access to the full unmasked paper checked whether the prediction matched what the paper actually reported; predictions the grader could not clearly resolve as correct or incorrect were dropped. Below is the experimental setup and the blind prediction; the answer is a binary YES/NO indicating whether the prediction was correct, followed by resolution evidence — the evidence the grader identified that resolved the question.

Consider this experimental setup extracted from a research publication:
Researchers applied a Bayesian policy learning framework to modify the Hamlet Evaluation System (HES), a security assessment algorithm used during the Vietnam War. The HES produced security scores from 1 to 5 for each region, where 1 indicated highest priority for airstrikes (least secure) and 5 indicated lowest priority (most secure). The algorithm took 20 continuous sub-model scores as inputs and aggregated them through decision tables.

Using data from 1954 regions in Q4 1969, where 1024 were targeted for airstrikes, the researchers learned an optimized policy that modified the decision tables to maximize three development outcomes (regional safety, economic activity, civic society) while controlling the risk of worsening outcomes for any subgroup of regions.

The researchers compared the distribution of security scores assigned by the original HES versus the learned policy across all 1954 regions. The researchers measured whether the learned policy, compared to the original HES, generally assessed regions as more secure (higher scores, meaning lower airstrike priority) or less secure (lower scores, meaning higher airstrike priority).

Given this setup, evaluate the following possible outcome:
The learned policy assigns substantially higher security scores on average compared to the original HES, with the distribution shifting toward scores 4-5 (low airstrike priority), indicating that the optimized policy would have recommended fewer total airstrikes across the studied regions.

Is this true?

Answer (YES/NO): YES